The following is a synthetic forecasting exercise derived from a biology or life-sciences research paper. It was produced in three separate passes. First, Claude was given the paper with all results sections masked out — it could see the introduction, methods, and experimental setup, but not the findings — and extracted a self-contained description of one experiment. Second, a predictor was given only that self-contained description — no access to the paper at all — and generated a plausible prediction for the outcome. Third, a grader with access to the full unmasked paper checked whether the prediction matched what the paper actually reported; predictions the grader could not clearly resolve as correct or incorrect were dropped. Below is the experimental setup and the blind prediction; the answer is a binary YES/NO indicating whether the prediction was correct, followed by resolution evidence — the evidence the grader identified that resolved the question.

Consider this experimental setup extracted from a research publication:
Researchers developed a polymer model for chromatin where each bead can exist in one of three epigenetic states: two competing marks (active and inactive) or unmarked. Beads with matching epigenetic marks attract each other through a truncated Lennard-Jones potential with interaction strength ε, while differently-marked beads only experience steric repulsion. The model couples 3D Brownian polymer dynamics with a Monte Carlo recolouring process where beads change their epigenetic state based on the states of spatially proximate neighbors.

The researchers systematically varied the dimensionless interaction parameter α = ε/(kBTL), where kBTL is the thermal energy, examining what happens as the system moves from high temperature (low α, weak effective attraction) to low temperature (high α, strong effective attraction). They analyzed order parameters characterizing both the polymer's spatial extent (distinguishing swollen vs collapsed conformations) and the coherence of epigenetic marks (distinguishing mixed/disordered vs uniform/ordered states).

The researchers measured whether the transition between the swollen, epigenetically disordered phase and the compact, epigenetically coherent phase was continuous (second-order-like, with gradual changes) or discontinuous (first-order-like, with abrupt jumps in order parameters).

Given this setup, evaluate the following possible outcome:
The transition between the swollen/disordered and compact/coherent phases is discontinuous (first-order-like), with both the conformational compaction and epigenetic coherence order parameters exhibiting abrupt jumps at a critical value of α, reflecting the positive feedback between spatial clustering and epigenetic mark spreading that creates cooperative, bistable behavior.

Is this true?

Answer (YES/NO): YES